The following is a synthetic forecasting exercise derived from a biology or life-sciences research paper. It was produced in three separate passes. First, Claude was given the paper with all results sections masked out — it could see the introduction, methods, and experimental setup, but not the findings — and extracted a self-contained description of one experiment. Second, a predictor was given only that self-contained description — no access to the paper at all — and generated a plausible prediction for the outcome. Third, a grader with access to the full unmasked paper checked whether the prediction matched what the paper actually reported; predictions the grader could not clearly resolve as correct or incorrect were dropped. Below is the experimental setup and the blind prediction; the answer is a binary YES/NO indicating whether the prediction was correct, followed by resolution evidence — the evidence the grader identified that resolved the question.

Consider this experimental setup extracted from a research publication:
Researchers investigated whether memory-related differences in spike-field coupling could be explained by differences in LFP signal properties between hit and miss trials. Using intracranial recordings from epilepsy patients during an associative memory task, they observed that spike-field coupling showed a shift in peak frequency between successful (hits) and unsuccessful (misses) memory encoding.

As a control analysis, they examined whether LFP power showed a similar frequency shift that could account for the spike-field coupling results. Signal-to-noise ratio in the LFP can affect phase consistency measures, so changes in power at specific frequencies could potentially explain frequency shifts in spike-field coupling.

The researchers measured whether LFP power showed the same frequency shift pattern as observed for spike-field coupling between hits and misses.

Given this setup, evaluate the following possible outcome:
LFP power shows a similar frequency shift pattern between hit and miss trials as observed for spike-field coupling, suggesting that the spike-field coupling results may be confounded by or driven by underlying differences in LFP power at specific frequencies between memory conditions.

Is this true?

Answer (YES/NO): NO